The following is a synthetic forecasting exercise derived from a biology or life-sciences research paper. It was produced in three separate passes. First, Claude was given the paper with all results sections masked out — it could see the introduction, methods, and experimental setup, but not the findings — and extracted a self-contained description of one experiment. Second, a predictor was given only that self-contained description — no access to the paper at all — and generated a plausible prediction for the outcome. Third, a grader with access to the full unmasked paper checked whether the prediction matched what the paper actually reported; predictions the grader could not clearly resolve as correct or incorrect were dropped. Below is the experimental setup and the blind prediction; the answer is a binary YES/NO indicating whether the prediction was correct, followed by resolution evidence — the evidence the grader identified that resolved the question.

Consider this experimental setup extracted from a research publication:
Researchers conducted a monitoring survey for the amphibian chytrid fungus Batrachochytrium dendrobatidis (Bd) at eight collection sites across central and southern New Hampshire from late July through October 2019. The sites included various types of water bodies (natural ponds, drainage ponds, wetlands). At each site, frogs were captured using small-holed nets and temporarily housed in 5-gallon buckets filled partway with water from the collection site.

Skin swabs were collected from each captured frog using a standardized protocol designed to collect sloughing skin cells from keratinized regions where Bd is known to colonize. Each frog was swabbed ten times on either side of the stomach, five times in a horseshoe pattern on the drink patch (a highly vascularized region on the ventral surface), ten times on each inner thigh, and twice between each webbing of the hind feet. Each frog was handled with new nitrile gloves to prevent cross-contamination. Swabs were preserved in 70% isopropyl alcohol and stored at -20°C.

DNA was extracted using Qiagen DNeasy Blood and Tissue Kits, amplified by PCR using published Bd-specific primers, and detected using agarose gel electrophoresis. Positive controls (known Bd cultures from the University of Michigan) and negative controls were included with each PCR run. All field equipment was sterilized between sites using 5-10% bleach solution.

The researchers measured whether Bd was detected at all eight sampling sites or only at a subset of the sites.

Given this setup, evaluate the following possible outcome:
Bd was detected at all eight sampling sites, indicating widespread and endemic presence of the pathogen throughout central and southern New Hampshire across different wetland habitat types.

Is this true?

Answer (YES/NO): YES